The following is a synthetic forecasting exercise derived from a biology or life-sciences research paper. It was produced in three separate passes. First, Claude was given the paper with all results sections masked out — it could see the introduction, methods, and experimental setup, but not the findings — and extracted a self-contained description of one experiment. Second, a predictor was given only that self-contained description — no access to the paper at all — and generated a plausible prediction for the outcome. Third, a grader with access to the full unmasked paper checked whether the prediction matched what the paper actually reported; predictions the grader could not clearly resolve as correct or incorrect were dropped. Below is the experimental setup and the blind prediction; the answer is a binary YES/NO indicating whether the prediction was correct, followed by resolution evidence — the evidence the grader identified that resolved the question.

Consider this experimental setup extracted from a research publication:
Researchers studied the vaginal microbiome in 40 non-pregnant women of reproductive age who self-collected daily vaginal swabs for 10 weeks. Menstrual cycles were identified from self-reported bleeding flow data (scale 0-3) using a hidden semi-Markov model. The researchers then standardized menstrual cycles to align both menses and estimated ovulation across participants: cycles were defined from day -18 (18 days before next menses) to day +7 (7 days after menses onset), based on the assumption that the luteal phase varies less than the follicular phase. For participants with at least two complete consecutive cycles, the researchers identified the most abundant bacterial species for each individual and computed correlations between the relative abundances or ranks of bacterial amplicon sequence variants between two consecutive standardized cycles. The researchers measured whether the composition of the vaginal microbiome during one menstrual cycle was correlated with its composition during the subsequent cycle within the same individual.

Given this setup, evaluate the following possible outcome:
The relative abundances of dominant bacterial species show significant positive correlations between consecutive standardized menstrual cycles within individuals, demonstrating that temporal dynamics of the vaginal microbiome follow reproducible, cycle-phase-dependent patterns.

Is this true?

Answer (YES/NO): YES